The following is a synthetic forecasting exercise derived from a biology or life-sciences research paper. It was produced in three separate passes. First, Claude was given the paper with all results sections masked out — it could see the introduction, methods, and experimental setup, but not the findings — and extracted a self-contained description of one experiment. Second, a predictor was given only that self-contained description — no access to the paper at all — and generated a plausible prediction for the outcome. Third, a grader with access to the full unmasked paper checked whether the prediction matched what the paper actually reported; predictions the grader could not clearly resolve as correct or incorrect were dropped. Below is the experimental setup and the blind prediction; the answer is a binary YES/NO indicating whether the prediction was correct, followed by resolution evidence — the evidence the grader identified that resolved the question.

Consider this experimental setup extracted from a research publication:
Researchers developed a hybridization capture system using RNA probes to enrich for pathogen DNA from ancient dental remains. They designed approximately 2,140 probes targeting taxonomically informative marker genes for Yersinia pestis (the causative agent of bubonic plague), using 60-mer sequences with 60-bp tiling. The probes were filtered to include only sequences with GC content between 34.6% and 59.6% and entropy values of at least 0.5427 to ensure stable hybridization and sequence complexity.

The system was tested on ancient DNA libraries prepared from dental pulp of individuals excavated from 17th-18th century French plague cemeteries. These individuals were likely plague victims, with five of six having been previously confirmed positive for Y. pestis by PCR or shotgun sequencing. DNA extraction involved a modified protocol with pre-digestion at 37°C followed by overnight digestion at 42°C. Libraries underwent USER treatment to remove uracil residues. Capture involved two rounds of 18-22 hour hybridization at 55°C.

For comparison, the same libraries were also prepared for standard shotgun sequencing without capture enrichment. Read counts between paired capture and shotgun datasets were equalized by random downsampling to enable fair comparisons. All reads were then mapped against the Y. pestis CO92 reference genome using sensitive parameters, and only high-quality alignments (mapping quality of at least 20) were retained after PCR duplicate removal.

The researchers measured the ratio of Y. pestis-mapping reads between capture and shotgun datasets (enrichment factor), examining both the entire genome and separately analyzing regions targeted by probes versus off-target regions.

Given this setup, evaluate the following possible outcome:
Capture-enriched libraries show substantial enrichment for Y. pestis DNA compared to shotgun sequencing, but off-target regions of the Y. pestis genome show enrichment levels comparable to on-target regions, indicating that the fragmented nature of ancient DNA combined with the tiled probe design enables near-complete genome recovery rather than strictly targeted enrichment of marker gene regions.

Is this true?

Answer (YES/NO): NO